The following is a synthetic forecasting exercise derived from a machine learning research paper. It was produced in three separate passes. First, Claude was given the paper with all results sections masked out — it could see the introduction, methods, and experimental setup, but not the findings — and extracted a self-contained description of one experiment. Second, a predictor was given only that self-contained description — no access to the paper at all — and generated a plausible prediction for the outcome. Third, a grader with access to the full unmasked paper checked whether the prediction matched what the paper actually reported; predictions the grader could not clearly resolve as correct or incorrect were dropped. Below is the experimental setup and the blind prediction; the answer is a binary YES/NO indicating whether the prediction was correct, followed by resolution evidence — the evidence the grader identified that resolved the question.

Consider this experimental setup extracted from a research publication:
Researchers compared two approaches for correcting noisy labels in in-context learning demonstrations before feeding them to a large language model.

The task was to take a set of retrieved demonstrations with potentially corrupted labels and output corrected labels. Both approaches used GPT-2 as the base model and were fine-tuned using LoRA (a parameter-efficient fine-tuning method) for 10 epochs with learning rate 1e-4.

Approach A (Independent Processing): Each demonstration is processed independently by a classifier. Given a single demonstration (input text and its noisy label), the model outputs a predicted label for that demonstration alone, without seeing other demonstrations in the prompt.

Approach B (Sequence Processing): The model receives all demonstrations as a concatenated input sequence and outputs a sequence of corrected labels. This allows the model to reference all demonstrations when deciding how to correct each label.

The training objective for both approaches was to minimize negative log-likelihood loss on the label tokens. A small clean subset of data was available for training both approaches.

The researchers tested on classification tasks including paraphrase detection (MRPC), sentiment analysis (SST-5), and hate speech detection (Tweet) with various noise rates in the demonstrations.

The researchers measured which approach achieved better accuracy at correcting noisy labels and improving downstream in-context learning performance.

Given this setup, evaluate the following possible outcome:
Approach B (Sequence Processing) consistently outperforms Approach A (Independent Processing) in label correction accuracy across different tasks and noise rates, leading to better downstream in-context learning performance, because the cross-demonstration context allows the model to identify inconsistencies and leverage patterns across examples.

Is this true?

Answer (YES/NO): YES